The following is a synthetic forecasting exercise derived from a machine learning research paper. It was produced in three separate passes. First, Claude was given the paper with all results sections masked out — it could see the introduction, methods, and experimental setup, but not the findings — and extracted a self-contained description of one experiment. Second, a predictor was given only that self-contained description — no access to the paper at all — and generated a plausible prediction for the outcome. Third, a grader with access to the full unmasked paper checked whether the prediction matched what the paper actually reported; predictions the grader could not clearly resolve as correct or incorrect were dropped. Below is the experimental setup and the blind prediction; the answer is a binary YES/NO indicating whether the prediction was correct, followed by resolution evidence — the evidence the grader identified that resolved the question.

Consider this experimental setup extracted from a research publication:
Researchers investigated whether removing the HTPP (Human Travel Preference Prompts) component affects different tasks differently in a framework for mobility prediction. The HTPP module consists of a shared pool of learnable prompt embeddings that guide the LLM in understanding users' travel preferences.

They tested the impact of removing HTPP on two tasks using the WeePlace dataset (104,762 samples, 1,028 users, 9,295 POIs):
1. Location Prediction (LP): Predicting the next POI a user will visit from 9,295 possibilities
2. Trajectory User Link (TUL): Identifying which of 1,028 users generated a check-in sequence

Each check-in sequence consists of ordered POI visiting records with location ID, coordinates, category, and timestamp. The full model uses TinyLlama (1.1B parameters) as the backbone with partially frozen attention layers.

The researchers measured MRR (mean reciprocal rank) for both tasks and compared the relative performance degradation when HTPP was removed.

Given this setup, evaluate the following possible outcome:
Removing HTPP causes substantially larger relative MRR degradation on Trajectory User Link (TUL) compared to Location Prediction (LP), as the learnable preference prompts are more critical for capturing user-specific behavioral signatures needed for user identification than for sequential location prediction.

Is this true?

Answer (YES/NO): NO